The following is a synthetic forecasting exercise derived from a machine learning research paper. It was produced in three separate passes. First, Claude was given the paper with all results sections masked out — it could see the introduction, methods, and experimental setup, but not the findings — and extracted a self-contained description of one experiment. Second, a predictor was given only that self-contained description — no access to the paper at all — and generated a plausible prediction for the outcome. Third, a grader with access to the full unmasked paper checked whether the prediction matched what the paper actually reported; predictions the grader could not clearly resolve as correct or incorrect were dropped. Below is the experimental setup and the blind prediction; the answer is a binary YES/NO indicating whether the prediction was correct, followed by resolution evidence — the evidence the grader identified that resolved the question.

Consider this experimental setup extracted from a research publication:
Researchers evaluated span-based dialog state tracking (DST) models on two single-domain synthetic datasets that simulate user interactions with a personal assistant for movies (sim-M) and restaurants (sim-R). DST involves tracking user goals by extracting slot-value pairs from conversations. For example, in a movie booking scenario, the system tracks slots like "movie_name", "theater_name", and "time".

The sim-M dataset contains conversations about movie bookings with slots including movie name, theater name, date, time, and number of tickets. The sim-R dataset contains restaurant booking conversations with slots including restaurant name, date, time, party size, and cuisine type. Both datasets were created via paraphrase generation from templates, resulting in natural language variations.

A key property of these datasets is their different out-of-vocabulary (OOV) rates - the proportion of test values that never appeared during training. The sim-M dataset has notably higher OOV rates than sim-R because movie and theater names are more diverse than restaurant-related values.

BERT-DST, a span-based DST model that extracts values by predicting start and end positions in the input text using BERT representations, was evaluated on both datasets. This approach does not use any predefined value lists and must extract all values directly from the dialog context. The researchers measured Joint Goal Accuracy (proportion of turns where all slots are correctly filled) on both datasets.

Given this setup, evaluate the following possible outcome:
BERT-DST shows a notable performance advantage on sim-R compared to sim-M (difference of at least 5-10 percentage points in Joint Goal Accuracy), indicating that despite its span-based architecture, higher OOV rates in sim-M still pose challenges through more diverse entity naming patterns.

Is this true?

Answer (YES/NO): YES